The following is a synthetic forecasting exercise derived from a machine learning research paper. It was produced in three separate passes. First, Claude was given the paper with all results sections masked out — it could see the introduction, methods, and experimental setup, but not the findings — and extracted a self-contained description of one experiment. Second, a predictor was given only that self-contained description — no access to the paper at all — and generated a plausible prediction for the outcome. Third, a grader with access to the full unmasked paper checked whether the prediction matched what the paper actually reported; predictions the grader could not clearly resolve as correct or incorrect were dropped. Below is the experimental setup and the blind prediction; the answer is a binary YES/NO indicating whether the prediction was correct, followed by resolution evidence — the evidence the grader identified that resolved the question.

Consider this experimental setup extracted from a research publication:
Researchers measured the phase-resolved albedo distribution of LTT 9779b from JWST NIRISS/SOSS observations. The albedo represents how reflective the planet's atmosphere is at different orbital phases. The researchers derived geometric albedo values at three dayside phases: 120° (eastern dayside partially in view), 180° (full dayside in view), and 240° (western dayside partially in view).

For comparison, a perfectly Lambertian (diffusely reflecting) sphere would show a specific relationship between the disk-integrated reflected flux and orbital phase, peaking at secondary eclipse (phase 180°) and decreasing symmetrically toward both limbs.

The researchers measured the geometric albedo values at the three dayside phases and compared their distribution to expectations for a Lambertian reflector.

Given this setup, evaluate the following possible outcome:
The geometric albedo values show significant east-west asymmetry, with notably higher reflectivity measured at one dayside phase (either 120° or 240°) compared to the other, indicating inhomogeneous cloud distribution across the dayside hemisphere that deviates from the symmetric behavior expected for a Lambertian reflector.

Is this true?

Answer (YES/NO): YES